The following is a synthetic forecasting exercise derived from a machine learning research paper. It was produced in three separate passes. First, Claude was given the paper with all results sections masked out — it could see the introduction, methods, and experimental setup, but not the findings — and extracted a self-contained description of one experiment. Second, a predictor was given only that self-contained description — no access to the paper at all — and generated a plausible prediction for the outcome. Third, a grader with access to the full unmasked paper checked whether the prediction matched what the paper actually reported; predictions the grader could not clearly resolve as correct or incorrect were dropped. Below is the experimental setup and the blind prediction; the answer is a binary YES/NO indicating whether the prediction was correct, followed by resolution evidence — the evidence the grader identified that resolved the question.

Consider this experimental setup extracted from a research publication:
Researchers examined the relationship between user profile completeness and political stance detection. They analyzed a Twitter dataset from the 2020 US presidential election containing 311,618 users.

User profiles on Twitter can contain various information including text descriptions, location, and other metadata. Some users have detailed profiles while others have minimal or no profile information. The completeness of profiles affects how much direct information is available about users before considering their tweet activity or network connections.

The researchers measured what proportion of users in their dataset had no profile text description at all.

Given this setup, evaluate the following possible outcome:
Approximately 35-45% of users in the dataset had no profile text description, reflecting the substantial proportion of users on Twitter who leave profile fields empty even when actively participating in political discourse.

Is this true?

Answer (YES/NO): NO